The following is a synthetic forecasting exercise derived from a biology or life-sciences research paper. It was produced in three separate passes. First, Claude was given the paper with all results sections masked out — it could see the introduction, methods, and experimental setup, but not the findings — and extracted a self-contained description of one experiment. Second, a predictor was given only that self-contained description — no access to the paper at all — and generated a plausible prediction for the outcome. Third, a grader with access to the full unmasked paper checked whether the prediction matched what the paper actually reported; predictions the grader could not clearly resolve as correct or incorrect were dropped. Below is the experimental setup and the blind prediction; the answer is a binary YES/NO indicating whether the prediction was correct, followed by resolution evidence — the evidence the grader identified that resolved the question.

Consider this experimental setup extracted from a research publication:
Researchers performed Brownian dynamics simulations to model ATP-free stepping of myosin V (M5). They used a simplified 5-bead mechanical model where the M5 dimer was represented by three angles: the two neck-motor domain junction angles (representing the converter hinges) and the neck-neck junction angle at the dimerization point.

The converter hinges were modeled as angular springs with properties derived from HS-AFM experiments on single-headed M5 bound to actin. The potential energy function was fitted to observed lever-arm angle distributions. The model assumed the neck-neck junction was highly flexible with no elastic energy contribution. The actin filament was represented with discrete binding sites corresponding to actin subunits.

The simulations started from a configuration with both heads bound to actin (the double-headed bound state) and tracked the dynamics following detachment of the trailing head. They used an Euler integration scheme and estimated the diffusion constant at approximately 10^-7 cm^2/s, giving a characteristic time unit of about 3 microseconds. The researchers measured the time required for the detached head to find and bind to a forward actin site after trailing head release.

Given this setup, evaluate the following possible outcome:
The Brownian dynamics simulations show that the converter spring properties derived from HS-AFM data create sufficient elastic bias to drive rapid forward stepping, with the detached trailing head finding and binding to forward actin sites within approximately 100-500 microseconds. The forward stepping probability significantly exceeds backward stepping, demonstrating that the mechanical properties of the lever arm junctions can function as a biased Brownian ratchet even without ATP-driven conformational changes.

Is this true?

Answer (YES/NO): NO